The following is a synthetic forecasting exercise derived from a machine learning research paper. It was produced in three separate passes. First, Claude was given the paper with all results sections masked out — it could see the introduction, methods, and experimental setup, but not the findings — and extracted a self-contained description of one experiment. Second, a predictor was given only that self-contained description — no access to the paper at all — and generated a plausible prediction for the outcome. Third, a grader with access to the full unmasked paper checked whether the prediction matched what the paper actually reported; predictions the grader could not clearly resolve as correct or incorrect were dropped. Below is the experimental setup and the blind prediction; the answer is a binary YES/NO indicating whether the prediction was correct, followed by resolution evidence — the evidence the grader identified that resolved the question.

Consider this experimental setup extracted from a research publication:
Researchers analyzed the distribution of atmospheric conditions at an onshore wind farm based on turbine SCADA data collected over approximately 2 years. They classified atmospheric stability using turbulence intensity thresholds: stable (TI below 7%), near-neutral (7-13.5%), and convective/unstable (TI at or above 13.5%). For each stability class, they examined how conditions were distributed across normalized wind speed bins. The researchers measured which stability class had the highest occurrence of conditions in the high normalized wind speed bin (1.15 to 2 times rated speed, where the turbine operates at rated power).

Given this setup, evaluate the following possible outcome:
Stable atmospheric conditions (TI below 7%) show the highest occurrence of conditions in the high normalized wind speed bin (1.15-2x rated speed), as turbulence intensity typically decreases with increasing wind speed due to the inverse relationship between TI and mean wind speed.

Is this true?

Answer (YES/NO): NO